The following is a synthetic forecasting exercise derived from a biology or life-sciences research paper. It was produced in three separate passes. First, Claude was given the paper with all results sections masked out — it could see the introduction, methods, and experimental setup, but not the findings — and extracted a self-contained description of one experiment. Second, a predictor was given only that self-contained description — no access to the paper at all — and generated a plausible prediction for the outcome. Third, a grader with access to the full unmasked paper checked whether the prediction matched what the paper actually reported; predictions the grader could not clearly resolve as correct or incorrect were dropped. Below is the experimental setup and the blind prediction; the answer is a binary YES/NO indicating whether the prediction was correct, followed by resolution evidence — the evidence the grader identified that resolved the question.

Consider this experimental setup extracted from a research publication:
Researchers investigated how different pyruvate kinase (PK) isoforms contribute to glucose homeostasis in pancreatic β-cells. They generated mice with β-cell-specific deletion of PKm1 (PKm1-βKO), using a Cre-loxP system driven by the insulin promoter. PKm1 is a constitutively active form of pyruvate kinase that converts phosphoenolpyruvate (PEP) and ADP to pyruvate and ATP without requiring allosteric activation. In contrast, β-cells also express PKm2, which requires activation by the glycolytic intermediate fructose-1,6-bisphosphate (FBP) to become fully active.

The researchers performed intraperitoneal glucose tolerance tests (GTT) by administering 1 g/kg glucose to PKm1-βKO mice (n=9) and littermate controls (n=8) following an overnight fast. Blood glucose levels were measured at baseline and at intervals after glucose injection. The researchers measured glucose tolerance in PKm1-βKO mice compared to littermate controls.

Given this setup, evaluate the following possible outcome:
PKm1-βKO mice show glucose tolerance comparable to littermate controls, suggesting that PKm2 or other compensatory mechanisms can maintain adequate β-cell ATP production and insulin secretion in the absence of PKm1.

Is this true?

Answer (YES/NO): YES